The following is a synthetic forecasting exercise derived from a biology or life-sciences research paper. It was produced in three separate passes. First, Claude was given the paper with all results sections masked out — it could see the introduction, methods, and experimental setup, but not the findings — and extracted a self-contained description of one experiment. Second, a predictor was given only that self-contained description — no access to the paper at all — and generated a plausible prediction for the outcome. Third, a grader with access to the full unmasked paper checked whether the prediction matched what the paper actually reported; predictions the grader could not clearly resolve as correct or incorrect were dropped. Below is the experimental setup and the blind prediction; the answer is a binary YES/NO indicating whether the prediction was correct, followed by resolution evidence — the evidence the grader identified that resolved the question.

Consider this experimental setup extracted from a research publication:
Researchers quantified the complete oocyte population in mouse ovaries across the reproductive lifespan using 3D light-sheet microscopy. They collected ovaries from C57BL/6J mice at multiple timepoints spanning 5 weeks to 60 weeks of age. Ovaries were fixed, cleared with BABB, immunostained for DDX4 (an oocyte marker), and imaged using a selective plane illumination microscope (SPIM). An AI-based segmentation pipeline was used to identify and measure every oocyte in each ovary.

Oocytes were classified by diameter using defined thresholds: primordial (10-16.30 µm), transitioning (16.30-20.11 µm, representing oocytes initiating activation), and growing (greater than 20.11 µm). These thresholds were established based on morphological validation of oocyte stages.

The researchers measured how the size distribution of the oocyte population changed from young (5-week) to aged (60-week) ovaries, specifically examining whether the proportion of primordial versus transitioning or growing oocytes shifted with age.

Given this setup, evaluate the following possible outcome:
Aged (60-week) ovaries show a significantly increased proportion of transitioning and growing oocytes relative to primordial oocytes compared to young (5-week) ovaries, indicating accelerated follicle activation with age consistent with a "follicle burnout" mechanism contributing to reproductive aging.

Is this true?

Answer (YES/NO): NO